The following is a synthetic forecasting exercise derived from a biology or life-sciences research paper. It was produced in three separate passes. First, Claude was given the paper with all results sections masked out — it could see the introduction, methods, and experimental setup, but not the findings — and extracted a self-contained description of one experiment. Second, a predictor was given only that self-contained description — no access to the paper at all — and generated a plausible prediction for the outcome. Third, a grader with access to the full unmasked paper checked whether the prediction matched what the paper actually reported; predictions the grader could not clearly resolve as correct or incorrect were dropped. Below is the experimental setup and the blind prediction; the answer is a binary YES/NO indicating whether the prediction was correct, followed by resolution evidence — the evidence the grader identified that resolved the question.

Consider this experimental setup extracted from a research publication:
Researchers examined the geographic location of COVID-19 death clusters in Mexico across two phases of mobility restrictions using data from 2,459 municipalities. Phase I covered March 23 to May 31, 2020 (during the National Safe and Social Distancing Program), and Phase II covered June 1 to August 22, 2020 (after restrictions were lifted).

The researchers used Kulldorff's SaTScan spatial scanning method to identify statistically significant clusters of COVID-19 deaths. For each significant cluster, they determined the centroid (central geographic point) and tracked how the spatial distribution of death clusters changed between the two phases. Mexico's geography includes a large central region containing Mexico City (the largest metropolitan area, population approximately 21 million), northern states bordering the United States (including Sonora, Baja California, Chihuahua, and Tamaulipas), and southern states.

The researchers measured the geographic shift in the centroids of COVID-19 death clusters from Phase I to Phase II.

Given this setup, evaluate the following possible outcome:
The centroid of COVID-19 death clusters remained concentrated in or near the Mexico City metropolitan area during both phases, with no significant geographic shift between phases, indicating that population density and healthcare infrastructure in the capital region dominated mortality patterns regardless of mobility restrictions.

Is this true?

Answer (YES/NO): NO